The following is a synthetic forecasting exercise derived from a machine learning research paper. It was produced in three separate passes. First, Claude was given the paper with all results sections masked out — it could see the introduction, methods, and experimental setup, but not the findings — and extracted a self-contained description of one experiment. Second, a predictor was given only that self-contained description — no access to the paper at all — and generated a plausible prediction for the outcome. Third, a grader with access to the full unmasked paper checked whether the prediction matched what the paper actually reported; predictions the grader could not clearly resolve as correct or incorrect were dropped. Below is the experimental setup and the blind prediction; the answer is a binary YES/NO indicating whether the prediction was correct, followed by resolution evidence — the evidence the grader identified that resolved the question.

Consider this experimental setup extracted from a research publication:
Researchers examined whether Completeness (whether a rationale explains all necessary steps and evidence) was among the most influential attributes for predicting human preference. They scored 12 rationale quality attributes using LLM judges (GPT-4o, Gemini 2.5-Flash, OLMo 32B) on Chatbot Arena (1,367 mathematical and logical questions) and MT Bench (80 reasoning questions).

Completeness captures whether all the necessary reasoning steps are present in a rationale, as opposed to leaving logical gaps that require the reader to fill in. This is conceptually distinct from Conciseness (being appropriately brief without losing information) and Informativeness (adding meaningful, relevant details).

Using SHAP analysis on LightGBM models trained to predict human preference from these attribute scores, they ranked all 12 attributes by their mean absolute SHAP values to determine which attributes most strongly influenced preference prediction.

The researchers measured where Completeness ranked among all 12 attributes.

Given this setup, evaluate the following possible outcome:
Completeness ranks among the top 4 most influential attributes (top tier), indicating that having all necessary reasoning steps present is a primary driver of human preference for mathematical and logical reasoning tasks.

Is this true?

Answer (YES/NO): YES